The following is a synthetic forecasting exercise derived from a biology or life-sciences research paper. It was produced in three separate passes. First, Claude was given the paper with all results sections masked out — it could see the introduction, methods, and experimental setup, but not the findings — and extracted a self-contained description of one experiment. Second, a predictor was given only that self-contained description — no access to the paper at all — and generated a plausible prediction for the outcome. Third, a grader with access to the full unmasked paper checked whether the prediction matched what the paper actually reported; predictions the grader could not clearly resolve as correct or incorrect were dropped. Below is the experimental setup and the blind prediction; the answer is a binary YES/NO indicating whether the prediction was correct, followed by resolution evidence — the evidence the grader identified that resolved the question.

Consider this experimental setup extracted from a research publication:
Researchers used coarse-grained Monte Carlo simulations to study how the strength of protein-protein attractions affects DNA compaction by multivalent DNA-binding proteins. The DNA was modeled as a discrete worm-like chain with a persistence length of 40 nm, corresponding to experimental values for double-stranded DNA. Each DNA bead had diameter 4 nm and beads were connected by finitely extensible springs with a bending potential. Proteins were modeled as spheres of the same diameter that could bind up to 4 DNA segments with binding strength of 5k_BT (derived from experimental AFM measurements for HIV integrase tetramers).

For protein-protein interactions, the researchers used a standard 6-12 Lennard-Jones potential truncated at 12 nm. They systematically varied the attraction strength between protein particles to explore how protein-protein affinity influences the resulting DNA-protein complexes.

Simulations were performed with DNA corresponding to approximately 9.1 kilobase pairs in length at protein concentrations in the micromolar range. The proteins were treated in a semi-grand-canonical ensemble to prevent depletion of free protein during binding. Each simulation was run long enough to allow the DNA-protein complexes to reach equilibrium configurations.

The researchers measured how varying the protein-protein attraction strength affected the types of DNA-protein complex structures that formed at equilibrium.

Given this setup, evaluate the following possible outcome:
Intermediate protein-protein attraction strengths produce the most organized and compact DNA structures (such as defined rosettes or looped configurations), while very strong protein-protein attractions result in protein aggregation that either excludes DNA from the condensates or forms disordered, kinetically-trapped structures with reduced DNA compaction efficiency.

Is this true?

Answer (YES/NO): NO